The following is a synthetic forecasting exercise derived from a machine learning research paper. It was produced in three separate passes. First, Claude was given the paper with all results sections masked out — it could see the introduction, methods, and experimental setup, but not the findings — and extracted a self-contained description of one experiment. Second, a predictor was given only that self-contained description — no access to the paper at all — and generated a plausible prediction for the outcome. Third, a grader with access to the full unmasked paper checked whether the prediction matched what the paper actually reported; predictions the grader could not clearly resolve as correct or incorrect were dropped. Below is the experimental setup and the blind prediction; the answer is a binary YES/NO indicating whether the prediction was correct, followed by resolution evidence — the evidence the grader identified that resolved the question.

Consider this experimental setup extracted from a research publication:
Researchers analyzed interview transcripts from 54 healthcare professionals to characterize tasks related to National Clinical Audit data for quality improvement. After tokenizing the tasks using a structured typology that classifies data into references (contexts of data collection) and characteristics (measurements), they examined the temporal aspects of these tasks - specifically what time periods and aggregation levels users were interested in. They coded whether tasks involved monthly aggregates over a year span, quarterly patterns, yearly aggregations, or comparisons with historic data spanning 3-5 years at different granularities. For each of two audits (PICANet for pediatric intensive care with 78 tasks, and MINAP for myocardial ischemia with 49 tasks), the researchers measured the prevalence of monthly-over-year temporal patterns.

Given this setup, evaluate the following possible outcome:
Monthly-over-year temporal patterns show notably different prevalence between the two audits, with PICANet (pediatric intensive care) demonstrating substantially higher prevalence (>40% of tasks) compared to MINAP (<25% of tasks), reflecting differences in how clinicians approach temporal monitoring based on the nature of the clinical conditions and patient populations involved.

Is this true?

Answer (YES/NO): NO